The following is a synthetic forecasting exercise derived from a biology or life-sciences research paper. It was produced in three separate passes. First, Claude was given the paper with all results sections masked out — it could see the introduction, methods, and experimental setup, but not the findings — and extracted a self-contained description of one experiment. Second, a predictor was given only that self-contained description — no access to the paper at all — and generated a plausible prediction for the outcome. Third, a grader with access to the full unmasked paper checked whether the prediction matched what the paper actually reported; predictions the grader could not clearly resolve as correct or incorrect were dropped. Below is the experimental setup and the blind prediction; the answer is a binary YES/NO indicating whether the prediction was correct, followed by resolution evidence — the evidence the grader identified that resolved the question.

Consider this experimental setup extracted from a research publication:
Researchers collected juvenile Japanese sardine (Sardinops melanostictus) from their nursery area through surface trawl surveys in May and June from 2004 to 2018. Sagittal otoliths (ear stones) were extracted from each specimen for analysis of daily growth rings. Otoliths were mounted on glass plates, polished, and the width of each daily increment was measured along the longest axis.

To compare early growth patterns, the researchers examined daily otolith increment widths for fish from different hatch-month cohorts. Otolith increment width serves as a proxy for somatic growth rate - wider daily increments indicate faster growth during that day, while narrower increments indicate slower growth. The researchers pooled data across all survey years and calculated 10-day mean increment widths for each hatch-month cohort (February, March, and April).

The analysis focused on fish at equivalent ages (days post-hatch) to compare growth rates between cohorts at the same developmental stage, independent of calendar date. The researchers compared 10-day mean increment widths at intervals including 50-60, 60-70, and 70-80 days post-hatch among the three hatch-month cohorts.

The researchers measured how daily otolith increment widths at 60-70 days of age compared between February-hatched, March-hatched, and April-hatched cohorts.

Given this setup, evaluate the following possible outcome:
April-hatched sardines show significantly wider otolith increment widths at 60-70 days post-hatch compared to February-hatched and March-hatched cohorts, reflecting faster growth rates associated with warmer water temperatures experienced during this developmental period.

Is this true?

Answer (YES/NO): NO